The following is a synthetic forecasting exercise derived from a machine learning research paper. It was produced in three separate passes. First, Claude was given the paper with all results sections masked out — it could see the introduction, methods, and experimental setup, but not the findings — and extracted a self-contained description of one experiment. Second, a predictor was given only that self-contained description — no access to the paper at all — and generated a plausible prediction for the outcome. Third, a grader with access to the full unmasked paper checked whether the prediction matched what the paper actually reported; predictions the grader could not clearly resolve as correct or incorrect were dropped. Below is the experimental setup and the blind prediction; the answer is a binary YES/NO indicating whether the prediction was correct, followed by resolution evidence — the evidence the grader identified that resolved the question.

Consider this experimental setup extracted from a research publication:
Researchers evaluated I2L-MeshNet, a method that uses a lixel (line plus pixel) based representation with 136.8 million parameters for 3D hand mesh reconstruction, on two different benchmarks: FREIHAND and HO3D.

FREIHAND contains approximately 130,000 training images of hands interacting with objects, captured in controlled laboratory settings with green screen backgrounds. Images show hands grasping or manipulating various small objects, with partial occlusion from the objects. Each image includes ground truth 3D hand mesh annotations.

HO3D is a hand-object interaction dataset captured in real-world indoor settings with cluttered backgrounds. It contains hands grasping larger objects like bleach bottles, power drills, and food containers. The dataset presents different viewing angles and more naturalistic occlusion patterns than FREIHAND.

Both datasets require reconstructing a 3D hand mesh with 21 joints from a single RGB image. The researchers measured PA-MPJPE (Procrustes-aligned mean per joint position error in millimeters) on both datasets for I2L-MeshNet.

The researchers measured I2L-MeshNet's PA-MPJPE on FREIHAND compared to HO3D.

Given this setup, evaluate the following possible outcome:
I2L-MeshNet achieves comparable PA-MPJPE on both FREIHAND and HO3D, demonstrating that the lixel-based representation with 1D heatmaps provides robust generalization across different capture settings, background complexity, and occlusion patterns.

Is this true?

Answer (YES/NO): NO